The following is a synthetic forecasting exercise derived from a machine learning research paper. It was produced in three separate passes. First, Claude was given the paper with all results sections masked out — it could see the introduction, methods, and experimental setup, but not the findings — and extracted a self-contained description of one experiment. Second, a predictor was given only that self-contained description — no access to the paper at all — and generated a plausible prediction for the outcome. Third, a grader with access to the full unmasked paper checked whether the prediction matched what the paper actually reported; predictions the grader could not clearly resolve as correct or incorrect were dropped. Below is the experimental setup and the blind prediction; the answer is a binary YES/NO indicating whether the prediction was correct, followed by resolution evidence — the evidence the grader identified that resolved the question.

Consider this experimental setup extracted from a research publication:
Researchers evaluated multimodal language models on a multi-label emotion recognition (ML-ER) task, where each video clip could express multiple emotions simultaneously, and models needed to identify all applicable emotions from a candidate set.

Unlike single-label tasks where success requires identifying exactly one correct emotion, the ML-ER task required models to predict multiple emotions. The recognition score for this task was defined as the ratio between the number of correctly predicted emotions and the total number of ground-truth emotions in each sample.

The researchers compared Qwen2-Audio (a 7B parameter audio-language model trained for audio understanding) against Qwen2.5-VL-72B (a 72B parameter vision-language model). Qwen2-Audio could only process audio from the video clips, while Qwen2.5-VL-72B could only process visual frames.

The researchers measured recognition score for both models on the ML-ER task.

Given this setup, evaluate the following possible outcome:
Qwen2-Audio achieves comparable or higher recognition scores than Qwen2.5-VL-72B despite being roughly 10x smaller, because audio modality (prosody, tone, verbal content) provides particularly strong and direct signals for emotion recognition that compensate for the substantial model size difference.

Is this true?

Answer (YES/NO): YES